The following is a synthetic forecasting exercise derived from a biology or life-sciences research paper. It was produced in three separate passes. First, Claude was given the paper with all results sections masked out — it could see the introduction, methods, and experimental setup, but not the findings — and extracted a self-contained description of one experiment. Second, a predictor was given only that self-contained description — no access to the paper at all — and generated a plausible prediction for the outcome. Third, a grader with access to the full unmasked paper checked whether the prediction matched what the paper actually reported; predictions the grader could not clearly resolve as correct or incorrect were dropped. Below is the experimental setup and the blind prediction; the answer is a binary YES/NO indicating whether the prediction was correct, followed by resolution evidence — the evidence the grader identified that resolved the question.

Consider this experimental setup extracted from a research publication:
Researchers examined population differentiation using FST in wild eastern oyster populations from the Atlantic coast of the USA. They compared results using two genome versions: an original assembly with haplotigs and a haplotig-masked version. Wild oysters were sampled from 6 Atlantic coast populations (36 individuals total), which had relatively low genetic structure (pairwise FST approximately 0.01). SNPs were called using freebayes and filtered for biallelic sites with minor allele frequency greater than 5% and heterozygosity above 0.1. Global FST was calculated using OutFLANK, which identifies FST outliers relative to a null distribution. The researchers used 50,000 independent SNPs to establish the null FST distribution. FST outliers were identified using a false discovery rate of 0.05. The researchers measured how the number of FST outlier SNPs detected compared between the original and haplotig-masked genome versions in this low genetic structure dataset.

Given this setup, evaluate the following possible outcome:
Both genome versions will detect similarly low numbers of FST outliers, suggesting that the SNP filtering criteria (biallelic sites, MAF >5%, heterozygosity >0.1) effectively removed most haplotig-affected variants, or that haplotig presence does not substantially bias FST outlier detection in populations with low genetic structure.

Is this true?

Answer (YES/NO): NO